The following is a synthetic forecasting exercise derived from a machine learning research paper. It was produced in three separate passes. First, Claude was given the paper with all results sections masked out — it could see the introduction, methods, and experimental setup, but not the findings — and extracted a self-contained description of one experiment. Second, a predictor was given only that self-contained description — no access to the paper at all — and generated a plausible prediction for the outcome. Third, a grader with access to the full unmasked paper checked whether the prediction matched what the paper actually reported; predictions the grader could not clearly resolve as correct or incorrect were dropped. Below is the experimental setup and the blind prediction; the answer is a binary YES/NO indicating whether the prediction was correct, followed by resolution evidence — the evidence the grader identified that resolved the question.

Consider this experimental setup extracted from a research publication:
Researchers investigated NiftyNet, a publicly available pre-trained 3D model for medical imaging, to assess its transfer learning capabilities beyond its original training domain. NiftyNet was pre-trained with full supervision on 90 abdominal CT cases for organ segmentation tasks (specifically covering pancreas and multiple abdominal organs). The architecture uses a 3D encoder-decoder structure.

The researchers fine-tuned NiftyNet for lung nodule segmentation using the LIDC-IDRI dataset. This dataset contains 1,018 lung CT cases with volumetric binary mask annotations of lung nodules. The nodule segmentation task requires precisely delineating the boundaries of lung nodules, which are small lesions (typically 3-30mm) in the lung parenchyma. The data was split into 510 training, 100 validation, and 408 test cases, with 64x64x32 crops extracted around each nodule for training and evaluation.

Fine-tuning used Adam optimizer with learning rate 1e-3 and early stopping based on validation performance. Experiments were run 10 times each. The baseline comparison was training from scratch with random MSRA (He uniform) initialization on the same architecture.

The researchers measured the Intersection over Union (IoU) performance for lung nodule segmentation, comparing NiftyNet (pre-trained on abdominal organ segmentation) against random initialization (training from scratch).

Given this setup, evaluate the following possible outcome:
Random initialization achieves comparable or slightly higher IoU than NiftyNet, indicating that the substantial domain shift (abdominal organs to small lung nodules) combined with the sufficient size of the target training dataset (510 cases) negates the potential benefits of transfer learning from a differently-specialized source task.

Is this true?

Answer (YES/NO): NO